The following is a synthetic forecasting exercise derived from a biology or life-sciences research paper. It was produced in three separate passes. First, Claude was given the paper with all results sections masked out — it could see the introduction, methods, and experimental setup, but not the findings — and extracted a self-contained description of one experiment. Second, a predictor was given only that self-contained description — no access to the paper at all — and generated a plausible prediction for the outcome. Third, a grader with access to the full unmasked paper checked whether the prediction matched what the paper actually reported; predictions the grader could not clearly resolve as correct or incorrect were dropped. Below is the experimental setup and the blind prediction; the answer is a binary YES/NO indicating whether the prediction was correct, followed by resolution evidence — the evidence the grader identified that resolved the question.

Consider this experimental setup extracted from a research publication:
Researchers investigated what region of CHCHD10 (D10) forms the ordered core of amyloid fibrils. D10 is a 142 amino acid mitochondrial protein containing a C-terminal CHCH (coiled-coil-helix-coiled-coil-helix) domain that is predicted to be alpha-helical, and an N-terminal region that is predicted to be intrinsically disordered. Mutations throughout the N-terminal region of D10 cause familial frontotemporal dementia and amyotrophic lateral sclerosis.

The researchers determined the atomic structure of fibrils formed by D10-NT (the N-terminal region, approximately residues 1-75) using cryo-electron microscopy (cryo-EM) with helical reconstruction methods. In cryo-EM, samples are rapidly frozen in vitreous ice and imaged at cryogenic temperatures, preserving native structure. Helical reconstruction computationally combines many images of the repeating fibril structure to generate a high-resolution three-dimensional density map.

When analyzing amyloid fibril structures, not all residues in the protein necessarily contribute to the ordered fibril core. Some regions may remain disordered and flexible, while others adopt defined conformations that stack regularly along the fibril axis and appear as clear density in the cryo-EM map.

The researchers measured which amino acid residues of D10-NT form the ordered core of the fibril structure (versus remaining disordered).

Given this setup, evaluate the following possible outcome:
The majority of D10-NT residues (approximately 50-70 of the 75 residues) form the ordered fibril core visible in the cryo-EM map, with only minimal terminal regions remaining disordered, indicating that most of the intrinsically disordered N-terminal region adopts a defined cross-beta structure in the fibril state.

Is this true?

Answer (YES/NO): NO